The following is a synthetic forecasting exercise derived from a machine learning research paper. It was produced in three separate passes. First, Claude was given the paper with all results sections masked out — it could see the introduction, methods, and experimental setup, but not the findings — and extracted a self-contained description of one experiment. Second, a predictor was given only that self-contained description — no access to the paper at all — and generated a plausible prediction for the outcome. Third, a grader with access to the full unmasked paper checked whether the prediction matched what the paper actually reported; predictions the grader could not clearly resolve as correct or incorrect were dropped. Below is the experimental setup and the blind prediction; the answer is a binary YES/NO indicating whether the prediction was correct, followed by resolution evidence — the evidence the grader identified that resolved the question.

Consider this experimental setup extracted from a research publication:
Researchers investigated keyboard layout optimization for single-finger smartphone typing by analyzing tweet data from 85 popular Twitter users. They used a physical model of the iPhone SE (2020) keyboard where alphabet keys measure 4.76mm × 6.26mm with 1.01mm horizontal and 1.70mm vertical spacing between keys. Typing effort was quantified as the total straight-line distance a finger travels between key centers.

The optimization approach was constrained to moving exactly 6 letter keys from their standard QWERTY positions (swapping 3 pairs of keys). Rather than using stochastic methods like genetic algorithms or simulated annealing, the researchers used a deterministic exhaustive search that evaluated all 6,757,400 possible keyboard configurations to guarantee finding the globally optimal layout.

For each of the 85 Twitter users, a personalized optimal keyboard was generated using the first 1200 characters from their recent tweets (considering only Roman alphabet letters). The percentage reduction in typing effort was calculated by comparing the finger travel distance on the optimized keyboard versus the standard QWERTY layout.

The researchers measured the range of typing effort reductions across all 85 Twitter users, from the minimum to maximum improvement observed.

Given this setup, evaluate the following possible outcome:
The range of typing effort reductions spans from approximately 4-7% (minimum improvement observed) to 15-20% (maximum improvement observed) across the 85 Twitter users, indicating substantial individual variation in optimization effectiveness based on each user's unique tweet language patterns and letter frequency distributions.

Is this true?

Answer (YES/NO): NO